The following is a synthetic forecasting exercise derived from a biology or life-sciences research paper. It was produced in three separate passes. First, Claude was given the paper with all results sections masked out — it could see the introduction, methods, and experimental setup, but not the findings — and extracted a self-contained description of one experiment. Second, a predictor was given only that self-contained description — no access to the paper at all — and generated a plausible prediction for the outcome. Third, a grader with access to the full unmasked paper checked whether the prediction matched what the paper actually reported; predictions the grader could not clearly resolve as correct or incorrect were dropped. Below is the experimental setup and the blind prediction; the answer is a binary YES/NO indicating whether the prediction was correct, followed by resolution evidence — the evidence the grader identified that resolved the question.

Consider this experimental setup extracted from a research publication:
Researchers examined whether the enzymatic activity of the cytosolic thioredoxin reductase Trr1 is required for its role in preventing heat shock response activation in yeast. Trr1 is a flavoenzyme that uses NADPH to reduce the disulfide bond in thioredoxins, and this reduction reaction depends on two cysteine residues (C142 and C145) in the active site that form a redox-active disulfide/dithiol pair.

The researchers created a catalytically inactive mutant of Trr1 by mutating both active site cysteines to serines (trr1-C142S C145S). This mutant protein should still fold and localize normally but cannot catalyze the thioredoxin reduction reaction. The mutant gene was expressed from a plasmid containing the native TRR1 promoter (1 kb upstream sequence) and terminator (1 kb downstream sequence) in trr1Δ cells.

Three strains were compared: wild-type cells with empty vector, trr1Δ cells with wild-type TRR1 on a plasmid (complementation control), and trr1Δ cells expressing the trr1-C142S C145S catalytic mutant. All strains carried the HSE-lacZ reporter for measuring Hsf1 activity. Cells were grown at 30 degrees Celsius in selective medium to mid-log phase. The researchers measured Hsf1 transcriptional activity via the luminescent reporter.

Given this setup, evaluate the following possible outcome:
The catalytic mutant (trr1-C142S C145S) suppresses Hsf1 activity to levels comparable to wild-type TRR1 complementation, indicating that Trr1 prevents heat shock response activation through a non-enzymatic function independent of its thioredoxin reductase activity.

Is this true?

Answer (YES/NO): NO